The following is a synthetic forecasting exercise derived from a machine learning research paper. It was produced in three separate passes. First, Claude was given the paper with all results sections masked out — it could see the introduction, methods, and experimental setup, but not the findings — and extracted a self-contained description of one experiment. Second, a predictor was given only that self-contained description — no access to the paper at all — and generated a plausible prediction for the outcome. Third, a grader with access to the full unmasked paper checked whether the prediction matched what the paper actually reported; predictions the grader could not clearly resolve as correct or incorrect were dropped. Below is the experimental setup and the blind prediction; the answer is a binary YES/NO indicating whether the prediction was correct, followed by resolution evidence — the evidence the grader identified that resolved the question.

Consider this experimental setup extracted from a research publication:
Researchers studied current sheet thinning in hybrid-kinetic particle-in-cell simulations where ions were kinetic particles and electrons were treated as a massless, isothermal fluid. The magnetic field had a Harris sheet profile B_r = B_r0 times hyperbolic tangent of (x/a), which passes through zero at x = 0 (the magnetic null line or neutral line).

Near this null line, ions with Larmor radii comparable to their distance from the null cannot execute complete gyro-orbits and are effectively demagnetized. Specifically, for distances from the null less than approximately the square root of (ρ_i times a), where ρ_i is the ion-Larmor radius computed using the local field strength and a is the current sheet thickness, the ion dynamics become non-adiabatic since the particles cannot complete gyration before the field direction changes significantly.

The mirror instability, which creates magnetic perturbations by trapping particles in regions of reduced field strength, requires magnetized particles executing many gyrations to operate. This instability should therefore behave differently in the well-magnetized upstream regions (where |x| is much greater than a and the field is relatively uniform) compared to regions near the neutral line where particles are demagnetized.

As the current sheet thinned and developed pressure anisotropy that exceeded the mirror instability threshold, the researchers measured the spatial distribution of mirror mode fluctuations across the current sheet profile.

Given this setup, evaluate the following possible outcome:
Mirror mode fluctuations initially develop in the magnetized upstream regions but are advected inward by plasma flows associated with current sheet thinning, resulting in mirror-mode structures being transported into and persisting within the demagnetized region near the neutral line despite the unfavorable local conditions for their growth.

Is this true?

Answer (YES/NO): NO